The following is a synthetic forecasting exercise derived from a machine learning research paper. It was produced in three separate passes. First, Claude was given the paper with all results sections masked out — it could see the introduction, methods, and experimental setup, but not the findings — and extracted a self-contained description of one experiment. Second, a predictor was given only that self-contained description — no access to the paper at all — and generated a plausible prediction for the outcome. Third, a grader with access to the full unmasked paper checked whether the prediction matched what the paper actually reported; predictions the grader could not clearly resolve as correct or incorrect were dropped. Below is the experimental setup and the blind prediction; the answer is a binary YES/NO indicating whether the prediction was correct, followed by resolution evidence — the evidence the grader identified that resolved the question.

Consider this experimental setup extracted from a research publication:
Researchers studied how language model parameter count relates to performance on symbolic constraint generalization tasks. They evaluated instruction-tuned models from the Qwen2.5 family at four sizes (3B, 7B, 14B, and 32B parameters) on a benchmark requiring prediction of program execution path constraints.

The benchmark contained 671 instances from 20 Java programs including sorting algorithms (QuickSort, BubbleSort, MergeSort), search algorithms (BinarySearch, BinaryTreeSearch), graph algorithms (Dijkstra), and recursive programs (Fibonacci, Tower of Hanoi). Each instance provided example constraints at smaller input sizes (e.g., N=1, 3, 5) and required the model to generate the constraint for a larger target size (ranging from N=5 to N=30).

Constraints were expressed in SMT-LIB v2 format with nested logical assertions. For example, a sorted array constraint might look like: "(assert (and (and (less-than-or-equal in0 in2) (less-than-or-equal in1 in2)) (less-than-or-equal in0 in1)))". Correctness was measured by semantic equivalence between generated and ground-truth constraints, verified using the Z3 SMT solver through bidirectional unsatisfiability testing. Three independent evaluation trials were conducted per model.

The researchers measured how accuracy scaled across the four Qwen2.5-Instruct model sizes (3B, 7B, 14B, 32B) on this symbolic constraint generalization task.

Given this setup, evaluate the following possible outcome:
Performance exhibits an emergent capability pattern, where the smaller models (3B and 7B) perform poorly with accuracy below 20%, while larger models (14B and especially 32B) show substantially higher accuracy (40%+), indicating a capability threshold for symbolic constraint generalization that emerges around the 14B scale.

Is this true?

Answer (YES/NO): NO